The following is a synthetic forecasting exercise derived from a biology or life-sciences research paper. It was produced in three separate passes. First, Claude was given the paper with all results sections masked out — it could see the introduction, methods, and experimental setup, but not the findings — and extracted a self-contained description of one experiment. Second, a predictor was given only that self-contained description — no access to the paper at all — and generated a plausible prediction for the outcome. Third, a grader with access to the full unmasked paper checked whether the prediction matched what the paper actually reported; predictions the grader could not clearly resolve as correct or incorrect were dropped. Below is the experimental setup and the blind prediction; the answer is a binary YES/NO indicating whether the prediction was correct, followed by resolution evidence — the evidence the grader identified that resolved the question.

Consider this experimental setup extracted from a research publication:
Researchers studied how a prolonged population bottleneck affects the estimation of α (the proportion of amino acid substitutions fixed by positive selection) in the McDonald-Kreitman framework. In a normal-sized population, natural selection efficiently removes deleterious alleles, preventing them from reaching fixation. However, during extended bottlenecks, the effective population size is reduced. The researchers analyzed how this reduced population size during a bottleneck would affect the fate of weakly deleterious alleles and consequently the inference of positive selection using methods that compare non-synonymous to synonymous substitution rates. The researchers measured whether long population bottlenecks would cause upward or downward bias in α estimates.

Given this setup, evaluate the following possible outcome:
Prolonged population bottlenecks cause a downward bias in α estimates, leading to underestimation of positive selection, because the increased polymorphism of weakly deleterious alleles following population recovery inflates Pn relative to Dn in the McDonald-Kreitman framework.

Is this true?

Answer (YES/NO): YES